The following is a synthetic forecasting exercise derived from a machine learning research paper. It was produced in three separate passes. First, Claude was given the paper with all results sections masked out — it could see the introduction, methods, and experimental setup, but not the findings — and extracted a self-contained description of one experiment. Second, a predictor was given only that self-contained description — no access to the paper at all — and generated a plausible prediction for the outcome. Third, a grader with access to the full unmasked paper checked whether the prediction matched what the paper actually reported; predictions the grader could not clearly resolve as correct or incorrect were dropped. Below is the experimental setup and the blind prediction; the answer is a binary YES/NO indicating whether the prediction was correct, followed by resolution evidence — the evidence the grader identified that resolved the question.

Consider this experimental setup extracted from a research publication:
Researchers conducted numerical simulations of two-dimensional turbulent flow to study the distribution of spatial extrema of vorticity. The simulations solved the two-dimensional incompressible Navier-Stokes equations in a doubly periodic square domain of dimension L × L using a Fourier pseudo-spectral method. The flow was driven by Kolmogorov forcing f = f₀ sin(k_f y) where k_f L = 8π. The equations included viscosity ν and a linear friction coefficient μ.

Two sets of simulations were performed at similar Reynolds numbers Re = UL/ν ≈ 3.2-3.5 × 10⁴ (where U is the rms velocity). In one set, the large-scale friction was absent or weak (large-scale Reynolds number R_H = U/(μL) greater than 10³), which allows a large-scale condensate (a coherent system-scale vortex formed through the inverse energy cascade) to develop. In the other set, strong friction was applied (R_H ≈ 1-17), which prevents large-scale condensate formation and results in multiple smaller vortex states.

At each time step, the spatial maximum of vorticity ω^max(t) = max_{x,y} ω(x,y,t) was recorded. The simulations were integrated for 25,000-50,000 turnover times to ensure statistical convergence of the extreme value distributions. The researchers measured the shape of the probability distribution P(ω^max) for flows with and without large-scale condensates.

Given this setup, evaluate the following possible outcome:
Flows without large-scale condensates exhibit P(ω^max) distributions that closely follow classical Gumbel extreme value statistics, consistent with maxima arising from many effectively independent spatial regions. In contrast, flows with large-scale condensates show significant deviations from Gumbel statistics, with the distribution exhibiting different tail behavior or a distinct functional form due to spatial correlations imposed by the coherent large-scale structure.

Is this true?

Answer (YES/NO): NO